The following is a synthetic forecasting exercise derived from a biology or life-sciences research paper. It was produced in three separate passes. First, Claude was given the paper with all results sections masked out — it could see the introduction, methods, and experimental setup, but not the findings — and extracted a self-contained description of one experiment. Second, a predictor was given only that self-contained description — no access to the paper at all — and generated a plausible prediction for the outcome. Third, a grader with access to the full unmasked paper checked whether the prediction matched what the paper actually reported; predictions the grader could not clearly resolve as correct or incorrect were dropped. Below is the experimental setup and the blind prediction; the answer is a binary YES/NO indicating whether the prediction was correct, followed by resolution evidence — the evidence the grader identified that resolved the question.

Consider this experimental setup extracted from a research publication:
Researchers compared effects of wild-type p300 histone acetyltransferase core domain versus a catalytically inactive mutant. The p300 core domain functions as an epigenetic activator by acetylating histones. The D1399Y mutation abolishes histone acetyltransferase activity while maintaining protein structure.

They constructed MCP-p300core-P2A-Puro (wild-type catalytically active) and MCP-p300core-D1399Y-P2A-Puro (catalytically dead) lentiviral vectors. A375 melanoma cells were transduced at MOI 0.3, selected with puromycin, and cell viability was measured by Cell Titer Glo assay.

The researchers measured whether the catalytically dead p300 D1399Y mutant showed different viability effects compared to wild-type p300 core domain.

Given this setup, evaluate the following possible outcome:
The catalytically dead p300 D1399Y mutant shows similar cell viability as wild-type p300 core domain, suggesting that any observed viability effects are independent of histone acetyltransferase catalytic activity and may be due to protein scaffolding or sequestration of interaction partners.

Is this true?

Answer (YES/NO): NO